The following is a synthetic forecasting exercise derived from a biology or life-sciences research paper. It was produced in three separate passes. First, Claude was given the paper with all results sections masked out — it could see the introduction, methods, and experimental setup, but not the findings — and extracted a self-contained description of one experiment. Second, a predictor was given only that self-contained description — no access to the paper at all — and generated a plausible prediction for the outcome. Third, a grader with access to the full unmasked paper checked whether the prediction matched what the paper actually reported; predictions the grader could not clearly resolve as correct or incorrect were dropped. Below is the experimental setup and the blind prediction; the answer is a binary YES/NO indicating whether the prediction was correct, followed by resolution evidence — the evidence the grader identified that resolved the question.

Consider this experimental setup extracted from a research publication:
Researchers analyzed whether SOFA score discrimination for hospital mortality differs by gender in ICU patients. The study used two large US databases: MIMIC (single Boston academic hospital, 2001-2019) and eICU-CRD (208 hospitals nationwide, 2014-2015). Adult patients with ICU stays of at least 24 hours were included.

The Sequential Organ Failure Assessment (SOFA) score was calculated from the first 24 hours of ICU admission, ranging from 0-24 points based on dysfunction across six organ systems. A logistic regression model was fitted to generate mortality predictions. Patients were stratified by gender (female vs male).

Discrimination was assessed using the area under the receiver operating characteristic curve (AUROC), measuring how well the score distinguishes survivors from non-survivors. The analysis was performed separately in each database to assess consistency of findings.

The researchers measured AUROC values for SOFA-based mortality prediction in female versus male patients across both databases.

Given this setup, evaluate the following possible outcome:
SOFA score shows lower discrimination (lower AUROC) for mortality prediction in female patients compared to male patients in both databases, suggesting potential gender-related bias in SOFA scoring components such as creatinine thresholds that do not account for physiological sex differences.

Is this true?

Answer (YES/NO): YES